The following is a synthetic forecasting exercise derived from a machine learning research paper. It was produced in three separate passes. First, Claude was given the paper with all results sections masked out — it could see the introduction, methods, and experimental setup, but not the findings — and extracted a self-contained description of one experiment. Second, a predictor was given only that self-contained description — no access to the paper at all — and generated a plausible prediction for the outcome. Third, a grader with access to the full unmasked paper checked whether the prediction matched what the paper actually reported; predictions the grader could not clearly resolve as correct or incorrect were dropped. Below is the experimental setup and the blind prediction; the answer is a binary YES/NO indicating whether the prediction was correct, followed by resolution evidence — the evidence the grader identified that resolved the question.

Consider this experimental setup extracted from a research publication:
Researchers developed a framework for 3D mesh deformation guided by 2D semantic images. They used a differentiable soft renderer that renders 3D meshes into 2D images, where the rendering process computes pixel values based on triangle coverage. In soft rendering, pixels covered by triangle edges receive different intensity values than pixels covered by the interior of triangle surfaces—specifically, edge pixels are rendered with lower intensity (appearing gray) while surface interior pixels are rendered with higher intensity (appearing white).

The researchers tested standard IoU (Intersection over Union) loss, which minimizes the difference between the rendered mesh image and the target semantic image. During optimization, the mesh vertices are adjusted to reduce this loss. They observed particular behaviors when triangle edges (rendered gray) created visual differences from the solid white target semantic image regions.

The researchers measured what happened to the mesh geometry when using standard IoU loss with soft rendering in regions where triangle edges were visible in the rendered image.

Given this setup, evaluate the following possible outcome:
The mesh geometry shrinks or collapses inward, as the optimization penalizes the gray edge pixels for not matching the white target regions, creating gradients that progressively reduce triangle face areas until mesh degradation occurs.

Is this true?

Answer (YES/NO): NO